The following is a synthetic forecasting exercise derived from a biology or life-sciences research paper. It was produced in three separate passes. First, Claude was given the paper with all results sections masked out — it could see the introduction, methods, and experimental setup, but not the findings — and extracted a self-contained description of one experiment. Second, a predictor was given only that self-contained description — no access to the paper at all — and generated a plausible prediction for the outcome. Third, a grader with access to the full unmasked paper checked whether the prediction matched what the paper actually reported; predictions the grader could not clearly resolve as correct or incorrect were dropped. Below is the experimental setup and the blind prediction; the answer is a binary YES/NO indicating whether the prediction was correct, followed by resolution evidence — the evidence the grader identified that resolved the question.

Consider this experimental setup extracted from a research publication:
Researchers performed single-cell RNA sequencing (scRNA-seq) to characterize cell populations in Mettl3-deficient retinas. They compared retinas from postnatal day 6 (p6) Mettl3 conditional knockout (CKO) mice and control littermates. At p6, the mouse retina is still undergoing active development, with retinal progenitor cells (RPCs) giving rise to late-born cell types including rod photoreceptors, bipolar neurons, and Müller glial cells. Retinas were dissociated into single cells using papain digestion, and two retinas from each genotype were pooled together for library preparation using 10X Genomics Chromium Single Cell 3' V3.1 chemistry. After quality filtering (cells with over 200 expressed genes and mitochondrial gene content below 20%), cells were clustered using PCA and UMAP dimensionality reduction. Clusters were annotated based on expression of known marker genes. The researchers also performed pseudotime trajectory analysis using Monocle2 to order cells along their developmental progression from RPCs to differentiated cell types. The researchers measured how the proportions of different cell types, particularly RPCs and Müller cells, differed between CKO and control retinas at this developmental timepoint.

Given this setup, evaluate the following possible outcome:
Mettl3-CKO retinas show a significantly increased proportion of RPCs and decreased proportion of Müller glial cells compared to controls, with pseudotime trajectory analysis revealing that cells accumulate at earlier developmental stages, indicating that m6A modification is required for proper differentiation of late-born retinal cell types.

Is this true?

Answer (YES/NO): NO